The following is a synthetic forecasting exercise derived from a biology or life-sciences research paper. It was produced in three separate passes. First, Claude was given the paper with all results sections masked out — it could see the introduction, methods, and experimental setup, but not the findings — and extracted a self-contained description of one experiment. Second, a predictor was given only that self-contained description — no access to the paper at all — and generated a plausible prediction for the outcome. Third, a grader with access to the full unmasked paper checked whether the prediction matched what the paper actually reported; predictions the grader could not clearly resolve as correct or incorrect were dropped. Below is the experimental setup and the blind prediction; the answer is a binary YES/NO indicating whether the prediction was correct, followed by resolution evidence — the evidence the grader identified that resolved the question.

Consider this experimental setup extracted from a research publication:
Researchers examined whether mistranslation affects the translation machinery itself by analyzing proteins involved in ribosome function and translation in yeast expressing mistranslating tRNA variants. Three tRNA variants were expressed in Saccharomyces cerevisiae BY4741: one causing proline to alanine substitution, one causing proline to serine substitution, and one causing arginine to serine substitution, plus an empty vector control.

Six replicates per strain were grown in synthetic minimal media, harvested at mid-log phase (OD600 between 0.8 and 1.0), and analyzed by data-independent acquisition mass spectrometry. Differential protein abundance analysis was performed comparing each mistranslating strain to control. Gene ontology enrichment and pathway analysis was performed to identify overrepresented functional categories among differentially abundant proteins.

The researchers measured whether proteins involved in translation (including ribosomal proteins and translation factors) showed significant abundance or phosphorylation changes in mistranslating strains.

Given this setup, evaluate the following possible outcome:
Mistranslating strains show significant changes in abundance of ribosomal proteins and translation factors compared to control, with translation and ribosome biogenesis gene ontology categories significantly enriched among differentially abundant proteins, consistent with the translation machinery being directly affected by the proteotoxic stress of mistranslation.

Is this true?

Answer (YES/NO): NO